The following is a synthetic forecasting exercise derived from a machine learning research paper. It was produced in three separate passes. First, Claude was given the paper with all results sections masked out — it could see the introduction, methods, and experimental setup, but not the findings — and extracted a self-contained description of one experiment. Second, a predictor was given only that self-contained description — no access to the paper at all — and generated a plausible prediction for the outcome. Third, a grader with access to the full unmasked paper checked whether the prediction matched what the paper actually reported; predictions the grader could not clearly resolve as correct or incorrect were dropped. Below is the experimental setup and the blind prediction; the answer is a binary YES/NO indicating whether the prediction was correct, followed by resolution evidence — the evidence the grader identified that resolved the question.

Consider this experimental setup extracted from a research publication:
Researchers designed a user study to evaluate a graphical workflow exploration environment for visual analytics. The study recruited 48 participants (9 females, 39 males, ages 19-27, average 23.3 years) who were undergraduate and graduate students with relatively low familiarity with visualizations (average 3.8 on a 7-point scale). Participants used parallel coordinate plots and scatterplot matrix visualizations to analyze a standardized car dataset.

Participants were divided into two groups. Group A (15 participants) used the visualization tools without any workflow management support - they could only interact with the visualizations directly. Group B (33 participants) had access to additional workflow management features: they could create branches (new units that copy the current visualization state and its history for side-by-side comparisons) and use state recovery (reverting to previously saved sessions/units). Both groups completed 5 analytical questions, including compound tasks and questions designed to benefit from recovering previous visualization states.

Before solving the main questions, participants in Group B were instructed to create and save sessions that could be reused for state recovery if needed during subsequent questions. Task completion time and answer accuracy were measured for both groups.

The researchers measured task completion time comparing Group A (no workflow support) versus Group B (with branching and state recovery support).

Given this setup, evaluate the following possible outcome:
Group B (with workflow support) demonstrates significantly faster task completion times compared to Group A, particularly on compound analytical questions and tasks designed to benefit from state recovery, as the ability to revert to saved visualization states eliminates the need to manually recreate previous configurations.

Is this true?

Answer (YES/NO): NO